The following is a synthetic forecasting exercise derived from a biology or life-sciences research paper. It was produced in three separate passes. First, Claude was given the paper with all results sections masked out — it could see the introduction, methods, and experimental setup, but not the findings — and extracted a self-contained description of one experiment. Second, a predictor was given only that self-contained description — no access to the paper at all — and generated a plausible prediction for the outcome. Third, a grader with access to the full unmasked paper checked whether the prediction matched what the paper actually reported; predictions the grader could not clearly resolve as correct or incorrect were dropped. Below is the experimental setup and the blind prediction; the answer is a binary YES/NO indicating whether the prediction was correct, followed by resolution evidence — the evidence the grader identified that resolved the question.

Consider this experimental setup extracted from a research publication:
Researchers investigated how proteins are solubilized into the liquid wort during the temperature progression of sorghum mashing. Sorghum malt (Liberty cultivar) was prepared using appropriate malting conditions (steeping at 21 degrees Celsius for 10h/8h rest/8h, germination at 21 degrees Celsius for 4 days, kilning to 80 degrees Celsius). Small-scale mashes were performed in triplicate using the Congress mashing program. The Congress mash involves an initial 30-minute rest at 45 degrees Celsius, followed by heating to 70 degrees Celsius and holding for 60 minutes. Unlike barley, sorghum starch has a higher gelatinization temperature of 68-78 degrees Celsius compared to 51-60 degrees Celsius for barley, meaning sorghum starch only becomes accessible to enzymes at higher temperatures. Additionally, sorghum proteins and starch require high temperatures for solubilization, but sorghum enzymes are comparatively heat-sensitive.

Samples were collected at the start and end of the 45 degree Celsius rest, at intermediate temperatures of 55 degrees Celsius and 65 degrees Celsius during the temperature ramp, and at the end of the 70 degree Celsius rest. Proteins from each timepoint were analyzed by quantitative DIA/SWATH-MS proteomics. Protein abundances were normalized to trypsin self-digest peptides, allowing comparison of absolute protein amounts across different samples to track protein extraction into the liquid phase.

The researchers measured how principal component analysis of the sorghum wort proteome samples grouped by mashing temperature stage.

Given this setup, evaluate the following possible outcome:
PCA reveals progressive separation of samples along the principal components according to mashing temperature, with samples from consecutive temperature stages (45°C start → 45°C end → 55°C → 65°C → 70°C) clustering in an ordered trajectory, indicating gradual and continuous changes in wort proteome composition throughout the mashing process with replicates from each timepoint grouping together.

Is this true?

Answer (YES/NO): NO